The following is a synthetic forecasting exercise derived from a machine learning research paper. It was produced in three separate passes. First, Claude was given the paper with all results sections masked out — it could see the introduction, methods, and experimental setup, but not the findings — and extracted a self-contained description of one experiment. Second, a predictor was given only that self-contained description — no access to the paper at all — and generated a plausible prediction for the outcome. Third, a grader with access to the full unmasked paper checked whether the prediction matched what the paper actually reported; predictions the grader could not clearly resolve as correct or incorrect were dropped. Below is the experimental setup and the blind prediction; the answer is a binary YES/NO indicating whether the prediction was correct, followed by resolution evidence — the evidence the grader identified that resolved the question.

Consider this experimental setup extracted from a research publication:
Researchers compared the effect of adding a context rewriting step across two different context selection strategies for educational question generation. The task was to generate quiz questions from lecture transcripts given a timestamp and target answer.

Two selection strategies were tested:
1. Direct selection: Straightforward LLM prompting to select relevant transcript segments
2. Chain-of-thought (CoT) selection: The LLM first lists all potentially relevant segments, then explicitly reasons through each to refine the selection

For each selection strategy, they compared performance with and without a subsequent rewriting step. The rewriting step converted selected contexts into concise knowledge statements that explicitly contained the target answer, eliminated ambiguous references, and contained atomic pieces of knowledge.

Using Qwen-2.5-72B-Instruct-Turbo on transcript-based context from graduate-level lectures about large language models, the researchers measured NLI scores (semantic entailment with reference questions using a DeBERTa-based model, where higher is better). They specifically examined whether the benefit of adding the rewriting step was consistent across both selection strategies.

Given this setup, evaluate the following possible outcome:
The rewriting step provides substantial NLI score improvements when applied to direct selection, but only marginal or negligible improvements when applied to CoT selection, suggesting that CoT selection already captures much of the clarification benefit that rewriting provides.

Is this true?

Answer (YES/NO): NO